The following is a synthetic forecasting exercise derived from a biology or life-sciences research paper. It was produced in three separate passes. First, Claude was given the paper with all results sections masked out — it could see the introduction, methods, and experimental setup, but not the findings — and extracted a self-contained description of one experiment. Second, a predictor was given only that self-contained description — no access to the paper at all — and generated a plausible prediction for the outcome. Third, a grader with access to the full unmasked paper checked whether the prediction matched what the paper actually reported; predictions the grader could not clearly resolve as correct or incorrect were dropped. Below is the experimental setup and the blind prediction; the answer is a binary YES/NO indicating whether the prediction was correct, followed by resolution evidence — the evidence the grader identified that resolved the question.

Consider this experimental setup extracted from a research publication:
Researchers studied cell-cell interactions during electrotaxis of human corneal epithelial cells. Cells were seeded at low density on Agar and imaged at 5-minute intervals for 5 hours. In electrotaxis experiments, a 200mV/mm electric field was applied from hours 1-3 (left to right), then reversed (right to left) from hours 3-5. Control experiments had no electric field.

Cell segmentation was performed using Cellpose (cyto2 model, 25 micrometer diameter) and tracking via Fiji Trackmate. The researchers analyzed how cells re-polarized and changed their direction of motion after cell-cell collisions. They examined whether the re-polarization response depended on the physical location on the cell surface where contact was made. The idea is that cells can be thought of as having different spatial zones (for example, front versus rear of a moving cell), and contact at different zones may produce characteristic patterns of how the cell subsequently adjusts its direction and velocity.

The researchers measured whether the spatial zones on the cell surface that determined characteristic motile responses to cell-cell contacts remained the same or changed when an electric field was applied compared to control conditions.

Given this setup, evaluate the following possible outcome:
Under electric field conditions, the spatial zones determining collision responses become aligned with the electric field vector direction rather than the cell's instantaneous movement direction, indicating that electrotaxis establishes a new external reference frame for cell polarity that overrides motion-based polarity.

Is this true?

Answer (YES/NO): NO